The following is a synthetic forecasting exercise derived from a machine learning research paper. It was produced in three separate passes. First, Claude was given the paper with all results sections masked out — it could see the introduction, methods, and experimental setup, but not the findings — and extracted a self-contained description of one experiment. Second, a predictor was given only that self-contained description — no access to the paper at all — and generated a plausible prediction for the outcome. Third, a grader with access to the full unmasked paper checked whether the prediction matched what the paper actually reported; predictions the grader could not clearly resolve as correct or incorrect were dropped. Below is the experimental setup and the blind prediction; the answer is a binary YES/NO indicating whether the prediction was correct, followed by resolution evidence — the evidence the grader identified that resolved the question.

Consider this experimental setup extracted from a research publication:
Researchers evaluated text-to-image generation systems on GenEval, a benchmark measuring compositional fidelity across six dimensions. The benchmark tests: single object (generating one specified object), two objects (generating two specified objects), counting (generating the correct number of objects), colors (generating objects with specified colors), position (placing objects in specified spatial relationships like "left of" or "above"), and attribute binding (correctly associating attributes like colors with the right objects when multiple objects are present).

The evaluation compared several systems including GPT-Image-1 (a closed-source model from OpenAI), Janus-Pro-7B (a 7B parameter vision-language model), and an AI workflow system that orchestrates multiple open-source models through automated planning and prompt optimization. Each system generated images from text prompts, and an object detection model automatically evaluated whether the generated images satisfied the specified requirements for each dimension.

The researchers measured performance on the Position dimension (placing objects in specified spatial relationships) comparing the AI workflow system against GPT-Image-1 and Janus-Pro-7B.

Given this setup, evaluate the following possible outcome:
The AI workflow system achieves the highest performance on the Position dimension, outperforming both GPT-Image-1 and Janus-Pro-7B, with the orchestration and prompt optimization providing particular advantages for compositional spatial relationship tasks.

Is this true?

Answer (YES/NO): NO